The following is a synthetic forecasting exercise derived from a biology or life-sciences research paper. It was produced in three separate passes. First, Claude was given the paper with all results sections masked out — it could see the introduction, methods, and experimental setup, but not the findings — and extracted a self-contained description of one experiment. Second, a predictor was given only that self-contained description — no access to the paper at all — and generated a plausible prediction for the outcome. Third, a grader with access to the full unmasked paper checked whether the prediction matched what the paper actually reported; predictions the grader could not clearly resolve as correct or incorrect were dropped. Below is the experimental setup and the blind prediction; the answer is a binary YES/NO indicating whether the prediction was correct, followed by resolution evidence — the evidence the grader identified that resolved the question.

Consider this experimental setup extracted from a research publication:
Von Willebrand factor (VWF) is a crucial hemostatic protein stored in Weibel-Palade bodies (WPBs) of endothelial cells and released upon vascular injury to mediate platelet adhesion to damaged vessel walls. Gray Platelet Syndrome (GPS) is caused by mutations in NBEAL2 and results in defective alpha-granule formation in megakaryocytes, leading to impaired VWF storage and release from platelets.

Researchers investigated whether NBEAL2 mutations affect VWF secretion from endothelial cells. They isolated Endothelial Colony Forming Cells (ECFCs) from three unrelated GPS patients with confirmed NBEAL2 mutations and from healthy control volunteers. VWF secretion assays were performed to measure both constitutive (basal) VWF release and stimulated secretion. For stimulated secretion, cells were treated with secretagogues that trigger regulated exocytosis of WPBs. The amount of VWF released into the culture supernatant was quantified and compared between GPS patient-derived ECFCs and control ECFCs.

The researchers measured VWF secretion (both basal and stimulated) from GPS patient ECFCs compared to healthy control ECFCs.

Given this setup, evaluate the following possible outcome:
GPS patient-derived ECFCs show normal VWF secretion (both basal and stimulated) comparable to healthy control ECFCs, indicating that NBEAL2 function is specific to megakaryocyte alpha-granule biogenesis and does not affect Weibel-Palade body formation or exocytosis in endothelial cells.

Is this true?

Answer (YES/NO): YES